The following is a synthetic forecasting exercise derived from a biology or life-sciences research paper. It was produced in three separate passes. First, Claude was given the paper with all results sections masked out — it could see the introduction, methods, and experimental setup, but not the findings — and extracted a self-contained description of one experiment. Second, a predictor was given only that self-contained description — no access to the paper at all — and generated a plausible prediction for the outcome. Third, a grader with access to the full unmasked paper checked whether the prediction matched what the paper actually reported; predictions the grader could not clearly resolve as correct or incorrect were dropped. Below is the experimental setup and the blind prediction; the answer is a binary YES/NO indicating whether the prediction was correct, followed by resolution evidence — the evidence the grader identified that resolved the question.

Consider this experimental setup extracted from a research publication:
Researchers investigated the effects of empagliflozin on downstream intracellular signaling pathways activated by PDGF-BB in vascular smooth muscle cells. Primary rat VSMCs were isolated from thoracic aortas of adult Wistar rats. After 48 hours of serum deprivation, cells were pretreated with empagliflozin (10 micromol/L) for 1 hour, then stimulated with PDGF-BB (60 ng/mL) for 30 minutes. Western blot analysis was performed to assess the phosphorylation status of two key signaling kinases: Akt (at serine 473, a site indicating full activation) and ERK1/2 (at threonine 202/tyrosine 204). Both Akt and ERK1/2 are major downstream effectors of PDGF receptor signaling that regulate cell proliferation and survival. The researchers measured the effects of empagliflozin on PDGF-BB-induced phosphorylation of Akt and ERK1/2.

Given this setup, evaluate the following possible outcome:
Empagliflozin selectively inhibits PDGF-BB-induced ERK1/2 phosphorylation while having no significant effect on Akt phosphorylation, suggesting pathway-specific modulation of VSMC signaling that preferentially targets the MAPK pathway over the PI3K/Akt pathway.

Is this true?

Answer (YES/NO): NO